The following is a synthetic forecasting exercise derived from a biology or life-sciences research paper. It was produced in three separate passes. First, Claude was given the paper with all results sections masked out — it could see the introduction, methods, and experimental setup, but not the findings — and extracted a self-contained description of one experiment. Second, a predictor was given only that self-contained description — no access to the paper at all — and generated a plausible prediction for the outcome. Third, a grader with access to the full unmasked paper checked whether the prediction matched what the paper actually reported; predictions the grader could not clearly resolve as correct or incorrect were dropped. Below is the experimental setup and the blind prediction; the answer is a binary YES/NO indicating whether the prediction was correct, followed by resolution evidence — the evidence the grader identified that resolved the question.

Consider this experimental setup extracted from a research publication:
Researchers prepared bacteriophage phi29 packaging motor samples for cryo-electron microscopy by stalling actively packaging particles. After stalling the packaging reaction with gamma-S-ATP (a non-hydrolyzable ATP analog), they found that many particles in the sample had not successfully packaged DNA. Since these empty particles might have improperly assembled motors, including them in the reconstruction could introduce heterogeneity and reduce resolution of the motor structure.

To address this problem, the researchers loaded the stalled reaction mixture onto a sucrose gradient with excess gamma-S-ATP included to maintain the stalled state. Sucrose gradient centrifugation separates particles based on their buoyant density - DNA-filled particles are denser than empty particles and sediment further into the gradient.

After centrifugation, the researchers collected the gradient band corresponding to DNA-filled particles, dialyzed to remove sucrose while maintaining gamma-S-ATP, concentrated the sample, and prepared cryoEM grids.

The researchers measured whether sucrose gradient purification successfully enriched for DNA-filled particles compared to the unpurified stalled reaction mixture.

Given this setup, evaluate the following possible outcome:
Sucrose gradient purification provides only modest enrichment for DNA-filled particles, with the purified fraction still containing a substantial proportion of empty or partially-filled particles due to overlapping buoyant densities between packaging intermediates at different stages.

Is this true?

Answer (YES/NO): NO